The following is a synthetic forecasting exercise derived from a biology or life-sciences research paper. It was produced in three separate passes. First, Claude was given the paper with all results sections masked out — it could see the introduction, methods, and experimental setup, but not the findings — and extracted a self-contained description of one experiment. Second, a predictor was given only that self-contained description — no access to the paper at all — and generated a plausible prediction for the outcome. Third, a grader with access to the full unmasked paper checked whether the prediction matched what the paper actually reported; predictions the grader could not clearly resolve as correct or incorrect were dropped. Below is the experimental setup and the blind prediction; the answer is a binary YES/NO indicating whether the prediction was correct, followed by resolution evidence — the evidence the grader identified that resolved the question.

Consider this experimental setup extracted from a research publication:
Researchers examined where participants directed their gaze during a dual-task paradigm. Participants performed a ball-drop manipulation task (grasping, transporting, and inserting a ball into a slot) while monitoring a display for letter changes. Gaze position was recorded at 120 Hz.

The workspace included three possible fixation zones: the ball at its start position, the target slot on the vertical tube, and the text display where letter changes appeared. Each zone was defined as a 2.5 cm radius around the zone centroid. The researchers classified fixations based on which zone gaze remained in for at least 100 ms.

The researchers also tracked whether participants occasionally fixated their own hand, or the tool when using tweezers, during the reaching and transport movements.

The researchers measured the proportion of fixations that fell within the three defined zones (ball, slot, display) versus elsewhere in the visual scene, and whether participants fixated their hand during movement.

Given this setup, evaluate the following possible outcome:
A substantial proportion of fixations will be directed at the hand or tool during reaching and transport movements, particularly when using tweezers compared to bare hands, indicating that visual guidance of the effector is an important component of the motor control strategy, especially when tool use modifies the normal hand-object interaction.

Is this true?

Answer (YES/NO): NO